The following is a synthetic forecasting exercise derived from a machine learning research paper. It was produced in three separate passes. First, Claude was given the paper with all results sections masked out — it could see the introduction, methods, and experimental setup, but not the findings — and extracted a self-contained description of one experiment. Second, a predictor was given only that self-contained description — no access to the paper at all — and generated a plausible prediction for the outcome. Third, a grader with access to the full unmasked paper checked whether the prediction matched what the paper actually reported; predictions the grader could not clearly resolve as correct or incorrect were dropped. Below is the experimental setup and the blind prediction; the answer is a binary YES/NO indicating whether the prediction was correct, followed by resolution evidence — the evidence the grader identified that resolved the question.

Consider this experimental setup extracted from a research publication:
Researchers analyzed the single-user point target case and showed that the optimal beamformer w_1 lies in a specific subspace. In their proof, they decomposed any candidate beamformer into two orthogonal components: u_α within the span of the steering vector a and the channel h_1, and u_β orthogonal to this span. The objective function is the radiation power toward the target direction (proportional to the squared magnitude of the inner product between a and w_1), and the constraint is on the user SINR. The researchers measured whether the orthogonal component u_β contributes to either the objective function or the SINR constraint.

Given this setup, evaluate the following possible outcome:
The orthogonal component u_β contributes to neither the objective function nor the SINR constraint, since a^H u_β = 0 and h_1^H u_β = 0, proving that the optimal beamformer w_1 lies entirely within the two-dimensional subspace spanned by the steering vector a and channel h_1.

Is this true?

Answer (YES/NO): YES